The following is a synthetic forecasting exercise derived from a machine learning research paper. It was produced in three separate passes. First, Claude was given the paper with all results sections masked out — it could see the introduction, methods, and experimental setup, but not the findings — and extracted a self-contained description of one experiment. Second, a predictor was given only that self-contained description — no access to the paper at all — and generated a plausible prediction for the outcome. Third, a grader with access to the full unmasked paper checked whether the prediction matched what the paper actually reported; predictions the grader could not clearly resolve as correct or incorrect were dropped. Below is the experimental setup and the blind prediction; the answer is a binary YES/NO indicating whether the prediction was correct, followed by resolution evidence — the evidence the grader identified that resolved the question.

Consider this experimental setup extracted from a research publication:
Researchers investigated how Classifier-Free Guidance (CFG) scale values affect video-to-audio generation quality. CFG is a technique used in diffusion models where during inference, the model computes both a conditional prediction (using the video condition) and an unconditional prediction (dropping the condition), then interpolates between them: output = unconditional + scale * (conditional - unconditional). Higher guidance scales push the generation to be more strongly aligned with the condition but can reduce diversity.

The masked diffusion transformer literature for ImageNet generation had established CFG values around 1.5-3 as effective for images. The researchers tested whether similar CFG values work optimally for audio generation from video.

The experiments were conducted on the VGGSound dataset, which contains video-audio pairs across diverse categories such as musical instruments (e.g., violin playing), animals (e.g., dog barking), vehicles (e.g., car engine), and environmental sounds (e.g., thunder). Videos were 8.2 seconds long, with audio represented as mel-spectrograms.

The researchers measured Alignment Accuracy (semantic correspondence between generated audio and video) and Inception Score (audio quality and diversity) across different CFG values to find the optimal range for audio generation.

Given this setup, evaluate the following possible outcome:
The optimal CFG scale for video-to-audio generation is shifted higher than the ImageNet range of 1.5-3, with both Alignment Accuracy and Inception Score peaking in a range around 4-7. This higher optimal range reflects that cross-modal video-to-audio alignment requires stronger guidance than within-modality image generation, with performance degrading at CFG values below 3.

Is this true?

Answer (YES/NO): YES